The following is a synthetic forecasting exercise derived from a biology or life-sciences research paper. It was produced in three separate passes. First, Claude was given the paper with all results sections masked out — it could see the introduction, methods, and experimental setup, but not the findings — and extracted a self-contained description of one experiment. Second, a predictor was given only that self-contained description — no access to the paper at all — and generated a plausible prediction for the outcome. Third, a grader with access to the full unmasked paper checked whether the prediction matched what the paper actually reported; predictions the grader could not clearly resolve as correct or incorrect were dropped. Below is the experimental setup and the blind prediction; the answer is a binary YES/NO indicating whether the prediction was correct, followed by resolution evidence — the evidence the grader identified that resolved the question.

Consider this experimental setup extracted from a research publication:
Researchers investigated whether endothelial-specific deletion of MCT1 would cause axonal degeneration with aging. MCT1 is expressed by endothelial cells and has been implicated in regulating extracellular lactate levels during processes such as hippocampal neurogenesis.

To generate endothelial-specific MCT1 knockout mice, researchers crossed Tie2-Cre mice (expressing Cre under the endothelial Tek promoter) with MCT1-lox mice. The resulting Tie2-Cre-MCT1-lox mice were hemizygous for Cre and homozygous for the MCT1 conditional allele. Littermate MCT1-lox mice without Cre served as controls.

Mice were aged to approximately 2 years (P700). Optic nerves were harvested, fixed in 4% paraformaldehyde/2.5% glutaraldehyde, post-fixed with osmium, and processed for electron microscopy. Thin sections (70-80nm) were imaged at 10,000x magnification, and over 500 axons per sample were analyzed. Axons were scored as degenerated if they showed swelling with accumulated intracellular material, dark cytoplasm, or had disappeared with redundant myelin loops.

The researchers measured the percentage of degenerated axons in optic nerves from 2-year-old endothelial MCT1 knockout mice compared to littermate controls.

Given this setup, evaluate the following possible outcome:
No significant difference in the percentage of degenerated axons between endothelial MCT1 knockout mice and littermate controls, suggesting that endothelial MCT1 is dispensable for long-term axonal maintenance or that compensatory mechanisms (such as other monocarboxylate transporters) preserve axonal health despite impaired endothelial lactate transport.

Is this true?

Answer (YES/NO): YES